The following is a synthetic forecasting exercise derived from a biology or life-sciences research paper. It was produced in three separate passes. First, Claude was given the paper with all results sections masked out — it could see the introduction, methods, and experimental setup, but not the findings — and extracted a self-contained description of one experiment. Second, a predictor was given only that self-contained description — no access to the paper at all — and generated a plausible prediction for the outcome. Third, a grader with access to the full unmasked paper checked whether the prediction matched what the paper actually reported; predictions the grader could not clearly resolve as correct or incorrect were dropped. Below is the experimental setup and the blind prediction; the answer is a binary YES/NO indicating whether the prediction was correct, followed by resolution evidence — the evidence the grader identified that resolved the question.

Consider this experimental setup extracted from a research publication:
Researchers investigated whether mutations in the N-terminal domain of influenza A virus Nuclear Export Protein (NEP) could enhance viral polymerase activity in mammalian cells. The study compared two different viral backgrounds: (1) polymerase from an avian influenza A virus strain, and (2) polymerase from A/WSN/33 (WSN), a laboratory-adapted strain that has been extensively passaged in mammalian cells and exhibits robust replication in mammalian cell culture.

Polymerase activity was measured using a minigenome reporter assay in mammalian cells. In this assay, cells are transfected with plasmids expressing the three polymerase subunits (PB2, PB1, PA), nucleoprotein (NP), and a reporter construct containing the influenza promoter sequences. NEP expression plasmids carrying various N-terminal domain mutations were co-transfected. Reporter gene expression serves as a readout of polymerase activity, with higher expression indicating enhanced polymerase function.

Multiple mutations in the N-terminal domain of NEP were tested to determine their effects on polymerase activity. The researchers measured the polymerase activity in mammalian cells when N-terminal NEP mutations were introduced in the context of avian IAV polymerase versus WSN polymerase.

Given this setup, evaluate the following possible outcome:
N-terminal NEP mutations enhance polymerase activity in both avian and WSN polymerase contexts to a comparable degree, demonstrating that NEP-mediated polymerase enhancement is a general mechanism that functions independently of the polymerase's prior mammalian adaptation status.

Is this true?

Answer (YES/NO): NO